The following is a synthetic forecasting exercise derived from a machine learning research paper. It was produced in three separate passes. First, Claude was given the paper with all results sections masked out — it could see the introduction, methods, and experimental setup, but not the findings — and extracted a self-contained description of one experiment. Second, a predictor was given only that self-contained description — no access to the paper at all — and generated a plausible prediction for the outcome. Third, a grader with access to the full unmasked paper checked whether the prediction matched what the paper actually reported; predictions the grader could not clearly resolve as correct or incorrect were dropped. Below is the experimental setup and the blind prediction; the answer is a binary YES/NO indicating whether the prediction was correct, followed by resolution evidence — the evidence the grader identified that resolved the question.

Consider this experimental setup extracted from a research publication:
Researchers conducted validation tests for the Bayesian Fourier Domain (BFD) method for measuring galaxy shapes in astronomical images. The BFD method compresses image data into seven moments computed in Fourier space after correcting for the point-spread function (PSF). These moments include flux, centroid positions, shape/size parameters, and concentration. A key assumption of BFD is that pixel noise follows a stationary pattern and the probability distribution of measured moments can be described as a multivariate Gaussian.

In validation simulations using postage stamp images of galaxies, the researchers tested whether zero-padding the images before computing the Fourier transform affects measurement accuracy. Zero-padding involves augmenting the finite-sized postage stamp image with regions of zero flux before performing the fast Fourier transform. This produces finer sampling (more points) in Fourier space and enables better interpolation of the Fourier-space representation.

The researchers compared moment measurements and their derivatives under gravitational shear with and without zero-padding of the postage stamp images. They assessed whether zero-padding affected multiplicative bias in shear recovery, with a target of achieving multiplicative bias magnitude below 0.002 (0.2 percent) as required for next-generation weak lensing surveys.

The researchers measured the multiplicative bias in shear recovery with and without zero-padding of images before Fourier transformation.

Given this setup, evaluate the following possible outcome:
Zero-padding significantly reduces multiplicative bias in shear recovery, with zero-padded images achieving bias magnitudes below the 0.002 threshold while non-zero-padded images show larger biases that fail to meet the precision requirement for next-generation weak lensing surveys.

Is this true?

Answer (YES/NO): YES